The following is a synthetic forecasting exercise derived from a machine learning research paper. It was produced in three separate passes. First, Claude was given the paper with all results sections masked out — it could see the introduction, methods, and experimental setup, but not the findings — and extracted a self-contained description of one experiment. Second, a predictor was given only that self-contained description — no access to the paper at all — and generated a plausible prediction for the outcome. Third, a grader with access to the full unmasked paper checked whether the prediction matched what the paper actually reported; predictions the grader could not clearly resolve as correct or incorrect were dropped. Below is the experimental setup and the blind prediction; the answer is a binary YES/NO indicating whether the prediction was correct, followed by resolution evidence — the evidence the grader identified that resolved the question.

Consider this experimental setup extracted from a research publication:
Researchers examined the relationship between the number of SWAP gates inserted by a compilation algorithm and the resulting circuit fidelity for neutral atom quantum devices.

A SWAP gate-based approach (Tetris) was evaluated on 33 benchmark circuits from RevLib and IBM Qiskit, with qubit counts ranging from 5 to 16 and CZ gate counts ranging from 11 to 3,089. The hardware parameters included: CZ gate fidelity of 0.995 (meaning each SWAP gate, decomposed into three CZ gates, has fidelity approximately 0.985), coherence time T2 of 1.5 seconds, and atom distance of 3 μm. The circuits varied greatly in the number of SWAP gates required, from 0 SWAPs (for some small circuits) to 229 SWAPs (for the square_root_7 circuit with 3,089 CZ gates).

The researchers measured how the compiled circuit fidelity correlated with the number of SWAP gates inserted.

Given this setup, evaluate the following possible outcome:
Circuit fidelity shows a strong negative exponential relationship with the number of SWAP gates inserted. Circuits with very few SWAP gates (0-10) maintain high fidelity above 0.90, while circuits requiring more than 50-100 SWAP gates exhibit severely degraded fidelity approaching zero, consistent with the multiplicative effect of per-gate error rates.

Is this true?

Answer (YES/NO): NO